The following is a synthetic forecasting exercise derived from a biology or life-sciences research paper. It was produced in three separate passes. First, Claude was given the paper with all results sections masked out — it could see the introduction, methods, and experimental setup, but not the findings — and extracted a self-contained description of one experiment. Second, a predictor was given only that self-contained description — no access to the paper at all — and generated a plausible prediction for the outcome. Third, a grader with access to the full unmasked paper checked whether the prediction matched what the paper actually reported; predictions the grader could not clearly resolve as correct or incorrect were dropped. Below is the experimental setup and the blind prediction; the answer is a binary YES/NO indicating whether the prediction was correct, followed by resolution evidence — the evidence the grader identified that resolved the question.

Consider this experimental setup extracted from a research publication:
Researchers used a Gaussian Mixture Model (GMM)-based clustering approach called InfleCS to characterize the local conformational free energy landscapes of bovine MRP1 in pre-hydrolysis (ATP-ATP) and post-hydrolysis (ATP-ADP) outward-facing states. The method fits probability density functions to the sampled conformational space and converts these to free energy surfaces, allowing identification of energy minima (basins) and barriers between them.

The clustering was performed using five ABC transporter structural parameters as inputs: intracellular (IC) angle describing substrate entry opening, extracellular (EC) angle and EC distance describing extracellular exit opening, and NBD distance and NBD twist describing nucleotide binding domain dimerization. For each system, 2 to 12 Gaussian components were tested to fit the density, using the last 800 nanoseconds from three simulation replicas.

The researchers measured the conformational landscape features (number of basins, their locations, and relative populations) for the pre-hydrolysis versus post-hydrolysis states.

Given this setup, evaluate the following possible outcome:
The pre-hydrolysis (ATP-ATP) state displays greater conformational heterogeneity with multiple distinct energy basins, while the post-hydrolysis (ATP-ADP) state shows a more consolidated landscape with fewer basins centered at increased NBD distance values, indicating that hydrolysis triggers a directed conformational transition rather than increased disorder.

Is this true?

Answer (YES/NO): NO